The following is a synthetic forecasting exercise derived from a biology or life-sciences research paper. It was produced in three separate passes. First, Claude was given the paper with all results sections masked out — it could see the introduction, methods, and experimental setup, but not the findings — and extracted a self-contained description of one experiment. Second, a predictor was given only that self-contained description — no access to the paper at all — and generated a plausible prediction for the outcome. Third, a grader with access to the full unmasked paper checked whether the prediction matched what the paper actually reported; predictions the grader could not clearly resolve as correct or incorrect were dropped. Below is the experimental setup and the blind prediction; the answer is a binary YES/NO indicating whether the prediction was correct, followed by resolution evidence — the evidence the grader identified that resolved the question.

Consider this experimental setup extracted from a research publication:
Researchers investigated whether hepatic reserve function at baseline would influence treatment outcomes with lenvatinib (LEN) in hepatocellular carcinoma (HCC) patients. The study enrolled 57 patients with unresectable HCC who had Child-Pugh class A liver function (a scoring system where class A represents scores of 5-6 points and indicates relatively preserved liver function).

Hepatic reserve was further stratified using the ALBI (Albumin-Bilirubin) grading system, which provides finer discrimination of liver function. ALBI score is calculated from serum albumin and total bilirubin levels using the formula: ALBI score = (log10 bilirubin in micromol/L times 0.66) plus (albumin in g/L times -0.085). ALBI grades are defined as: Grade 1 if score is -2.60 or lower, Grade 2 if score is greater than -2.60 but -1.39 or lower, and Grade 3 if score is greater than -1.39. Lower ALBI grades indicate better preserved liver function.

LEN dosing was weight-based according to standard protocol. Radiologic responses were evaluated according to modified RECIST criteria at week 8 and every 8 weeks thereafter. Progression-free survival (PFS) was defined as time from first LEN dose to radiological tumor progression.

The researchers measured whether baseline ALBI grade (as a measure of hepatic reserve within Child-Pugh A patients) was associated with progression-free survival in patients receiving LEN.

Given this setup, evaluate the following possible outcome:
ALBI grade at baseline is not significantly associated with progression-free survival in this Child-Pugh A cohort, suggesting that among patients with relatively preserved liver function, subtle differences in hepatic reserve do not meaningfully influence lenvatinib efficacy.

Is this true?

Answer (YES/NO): NO